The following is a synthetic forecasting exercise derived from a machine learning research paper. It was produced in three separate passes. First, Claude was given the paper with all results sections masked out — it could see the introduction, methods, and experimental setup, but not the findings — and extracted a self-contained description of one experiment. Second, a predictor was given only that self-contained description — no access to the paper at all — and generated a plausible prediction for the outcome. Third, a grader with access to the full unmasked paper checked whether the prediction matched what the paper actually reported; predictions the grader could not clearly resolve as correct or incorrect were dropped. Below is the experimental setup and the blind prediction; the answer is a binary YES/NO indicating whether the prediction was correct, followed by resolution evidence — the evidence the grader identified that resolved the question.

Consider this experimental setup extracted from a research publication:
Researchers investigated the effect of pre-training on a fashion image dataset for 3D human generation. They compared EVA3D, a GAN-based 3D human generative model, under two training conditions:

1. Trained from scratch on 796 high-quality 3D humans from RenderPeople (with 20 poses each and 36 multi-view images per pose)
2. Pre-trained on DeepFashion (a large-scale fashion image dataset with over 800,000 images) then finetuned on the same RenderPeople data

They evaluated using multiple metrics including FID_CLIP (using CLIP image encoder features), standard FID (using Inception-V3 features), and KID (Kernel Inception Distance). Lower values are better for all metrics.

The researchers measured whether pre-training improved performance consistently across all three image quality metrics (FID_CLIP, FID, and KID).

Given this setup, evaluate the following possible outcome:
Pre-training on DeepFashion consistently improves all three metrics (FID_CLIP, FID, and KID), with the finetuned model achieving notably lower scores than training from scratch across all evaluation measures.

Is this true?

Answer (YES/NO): NO